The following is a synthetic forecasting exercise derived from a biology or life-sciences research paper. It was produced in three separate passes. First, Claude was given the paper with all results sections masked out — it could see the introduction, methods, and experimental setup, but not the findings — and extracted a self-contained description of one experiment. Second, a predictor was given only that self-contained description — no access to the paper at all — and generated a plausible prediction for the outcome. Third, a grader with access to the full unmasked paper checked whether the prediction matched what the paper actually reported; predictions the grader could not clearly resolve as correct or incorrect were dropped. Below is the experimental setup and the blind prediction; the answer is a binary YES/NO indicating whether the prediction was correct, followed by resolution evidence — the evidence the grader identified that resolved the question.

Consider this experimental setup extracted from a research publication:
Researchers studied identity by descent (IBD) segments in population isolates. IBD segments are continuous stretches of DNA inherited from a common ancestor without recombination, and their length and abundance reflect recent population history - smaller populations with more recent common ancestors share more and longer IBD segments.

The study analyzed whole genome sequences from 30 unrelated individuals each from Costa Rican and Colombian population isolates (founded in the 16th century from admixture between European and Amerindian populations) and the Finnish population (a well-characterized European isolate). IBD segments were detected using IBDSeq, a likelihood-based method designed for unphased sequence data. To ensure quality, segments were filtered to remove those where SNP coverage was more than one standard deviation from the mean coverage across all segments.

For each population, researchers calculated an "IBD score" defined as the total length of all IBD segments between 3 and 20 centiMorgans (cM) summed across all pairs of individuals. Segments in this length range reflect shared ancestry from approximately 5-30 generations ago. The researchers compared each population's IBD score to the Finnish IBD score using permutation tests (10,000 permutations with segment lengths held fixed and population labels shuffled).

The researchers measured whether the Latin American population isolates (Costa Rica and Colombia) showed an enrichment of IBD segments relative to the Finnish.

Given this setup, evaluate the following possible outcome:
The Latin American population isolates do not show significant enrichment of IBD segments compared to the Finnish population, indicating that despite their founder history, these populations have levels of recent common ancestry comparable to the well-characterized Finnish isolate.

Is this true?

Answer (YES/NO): NO